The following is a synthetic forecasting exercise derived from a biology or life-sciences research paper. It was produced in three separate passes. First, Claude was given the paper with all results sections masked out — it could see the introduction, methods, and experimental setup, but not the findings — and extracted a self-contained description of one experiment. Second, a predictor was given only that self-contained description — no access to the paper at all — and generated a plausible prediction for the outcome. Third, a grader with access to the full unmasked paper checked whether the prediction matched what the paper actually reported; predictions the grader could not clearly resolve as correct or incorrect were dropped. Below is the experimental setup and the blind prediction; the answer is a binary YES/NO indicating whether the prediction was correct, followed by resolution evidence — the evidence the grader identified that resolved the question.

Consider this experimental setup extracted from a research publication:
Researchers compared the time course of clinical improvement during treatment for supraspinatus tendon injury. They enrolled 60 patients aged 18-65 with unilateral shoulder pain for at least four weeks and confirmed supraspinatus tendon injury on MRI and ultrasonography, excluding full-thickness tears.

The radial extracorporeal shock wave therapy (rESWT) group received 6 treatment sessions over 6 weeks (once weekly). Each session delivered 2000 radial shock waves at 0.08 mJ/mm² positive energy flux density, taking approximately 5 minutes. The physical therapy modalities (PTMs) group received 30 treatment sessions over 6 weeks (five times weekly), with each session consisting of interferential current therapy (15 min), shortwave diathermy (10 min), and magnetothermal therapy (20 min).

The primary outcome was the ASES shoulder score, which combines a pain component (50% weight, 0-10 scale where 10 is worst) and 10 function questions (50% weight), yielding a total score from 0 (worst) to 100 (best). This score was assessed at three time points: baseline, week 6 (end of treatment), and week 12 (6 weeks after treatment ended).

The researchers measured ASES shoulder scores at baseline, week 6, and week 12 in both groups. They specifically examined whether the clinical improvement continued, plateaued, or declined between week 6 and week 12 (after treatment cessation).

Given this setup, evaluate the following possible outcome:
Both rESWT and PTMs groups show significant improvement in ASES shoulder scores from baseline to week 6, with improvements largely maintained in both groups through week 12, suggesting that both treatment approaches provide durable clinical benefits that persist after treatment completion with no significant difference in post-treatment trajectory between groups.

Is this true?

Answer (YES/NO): NO